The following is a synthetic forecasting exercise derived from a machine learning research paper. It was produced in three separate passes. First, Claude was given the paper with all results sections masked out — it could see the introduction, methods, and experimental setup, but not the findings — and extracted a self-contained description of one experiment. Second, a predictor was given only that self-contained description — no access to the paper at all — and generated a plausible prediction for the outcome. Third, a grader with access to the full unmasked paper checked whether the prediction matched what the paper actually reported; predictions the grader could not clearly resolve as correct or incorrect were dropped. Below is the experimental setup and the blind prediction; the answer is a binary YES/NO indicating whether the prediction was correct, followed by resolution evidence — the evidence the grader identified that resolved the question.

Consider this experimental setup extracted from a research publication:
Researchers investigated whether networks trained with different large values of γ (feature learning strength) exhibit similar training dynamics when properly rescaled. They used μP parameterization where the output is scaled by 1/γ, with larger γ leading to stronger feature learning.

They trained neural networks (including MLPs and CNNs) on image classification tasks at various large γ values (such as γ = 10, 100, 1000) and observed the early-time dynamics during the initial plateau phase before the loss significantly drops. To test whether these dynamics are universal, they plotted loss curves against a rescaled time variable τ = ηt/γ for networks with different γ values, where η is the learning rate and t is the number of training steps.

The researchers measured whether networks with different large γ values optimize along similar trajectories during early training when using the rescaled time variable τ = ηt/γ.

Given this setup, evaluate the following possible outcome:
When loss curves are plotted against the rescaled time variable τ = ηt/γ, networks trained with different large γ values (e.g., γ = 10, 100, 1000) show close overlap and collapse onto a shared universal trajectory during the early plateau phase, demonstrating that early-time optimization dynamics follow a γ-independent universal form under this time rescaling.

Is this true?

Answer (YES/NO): YES